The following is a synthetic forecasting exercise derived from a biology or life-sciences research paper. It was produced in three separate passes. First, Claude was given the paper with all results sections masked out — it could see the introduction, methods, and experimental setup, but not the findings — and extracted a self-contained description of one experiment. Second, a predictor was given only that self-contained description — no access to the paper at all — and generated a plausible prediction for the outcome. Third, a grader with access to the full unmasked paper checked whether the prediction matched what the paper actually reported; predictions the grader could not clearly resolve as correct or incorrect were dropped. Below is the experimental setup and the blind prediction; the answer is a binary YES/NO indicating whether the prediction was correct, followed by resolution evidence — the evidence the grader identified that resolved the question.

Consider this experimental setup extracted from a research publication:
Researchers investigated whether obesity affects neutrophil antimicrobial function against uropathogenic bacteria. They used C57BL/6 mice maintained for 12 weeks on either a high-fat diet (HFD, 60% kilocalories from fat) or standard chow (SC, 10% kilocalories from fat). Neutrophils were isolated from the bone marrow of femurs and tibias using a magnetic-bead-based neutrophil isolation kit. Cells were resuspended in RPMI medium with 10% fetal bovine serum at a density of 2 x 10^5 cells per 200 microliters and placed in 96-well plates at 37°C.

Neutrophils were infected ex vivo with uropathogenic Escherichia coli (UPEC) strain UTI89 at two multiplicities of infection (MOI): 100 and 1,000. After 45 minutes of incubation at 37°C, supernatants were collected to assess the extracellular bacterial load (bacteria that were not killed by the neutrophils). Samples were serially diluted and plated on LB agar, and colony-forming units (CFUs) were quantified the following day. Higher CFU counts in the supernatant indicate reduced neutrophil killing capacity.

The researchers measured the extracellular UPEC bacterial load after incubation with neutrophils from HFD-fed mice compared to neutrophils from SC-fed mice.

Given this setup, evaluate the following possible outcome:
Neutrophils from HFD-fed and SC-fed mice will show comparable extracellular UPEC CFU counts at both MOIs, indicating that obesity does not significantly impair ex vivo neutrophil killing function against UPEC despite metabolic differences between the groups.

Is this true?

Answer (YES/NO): YES